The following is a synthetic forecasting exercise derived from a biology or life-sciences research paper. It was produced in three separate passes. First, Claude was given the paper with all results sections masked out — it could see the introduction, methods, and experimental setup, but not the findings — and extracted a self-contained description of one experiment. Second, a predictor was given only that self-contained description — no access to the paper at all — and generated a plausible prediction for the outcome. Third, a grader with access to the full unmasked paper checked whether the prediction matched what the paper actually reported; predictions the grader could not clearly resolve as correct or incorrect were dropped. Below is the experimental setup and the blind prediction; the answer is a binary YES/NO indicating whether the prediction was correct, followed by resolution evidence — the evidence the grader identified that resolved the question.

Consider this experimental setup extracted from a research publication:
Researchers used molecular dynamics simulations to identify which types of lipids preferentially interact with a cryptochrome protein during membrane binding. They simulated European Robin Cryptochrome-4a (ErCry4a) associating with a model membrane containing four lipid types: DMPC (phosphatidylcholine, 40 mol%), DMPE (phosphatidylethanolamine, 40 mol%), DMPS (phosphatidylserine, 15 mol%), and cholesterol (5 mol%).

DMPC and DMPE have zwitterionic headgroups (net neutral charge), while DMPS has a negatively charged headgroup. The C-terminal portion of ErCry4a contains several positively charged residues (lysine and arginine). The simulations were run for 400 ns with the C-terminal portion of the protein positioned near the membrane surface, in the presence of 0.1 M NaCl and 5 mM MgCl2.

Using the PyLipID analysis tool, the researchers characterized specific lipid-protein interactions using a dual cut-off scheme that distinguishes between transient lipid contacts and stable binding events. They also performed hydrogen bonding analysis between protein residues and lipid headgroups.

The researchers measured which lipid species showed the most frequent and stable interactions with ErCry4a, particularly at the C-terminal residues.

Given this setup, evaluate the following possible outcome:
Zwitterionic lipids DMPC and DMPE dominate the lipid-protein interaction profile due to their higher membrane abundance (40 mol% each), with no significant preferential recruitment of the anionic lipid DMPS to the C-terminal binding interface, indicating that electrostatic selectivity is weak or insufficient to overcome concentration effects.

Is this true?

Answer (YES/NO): NO